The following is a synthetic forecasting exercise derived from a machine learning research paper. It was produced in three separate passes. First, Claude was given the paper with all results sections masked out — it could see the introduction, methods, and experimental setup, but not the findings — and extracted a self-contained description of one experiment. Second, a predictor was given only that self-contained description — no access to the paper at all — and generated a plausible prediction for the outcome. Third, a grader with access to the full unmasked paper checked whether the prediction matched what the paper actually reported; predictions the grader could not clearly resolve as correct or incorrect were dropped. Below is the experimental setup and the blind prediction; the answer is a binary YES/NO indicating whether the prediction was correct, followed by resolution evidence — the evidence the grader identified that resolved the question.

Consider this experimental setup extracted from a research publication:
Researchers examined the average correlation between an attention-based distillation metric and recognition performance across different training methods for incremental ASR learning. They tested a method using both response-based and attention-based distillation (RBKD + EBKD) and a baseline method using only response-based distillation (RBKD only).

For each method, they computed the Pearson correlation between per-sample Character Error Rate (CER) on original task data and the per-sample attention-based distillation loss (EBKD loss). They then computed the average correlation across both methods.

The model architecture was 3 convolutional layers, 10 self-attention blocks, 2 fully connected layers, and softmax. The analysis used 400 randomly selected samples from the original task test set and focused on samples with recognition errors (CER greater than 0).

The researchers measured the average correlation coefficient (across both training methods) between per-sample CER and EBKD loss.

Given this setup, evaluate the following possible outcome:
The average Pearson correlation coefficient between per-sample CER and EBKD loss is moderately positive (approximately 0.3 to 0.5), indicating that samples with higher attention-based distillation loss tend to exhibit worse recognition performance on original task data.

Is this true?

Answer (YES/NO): NO